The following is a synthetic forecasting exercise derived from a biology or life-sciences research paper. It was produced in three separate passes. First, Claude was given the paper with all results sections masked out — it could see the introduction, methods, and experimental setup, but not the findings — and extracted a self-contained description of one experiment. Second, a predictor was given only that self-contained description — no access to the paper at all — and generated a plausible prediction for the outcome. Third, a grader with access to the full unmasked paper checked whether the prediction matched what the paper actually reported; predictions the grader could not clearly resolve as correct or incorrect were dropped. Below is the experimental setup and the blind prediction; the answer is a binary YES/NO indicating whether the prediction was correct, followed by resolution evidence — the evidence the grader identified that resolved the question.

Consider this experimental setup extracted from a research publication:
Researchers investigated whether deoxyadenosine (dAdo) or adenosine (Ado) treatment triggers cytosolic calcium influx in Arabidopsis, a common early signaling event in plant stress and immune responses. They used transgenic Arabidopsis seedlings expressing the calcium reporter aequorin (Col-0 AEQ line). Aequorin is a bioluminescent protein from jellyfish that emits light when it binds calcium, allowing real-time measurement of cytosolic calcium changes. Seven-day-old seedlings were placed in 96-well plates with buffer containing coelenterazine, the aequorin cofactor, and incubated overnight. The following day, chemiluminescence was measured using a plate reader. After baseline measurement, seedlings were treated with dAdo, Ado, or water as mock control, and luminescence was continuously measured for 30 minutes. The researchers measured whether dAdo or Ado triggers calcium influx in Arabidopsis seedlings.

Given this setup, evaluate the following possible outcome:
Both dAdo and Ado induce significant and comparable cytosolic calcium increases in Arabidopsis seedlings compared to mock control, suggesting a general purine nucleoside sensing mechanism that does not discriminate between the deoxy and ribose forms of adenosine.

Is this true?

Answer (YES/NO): NO